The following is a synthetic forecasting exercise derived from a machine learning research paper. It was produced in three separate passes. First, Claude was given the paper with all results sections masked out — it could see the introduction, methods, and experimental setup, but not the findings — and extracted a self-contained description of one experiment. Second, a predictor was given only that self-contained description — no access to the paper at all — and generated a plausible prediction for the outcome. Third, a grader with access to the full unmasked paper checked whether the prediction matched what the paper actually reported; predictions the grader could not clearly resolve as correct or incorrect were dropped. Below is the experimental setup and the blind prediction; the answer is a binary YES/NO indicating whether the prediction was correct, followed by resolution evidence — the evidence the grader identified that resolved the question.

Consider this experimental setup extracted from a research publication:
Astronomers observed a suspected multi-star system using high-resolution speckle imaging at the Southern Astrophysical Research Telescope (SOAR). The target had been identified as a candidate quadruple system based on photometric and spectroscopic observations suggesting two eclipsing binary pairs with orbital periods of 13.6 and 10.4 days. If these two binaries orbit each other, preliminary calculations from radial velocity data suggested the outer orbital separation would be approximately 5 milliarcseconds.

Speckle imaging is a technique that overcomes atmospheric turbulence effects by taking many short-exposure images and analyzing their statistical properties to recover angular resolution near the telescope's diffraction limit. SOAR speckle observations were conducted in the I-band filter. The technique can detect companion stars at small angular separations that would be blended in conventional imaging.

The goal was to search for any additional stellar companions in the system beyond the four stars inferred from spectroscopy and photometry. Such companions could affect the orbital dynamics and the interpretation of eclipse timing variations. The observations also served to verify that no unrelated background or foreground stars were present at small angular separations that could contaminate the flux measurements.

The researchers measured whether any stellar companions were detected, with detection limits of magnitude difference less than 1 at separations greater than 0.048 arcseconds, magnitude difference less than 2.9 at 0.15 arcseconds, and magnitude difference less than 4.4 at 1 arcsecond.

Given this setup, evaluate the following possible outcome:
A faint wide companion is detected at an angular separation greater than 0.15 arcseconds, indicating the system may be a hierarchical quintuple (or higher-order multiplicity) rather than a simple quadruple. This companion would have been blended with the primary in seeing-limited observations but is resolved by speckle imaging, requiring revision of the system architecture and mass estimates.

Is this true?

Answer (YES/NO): NO